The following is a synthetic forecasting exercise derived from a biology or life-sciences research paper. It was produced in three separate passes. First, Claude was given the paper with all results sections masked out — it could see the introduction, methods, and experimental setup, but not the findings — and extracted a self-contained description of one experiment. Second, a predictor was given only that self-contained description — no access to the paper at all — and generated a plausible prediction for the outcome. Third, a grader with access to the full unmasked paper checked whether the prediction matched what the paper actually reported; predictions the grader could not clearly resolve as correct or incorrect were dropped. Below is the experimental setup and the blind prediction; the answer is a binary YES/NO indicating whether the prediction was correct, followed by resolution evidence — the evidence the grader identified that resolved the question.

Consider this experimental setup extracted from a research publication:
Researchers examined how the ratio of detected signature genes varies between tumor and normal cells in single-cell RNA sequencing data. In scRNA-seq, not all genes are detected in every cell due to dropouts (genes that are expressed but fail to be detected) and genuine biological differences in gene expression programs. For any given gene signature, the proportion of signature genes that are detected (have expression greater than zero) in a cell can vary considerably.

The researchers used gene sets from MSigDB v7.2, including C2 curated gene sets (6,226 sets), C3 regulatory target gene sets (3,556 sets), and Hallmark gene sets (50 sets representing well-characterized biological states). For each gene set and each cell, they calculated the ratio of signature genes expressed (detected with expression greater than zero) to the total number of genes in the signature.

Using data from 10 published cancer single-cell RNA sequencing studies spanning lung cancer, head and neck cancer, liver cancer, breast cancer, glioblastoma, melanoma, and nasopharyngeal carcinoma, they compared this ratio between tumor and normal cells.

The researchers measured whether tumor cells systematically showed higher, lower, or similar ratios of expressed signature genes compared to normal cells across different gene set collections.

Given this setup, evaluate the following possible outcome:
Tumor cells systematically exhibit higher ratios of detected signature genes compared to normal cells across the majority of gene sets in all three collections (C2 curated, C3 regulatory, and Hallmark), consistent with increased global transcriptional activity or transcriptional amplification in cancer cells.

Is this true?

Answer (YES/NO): YES